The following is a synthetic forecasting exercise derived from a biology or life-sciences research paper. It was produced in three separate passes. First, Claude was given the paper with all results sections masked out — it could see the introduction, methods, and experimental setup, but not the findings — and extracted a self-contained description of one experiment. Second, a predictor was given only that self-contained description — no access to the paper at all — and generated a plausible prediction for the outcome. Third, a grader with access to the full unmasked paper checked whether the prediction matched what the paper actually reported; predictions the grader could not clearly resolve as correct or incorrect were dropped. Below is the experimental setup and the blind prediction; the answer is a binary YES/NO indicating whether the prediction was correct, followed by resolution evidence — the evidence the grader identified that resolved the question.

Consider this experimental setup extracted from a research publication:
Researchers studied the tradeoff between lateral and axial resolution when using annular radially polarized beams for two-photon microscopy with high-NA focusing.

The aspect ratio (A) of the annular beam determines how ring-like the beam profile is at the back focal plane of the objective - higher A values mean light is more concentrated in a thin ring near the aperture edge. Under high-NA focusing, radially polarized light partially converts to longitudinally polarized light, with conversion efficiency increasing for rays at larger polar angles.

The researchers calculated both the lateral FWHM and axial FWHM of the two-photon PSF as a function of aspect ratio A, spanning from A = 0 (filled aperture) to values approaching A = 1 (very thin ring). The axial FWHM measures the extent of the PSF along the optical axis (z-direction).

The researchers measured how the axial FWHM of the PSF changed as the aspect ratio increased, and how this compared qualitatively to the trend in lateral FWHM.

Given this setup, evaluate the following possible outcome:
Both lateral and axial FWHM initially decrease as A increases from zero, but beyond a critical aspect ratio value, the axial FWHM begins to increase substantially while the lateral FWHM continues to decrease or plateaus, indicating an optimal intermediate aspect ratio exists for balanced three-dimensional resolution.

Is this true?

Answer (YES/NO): NO